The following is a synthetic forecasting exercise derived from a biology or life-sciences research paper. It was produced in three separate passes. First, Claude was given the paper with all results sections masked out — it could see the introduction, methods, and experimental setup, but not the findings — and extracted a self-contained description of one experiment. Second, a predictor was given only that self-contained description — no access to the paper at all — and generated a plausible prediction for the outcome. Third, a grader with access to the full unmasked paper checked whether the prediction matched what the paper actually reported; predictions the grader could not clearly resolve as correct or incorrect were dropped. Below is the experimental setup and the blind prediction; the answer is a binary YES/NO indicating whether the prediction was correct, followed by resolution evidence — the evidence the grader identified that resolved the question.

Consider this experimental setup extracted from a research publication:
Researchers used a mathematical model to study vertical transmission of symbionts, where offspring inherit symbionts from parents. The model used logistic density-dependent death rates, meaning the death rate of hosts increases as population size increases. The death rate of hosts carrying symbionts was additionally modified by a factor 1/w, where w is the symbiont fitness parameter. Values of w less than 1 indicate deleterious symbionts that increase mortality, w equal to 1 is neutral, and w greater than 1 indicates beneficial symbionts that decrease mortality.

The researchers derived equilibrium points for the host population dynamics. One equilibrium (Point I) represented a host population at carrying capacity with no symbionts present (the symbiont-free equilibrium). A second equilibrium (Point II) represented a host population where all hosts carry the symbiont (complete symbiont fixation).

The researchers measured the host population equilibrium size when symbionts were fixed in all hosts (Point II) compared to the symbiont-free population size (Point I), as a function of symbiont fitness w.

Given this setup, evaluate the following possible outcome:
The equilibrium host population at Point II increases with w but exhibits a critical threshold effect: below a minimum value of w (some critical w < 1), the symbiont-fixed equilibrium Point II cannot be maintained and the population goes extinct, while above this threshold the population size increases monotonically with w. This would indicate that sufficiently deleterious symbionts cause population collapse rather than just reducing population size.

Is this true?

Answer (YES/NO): YES